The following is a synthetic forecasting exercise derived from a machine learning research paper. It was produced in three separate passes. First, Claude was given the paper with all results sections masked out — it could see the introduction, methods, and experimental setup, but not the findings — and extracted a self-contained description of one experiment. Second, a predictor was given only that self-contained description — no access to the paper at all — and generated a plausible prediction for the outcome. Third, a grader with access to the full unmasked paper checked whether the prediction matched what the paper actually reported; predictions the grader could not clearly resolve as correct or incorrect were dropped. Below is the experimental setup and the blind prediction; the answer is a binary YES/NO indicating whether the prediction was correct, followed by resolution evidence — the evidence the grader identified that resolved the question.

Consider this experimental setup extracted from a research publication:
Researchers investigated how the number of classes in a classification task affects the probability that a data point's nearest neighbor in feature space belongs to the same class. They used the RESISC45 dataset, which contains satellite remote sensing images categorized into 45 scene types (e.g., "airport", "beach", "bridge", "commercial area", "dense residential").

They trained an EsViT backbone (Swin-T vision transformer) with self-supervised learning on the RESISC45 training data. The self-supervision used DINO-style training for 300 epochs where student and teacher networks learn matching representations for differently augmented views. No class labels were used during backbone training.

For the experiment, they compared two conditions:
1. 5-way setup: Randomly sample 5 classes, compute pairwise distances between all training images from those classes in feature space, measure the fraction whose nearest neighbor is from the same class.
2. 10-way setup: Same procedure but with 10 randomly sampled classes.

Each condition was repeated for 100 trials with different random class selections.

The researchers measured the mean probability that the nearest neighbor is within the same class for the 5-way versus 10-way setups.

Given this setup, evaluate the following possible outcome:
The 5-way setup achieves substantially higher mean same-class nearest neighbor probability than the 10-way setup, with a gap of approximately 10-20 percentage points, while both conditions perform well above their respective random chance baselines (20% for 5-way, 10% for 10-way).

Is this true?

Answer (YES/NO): NO